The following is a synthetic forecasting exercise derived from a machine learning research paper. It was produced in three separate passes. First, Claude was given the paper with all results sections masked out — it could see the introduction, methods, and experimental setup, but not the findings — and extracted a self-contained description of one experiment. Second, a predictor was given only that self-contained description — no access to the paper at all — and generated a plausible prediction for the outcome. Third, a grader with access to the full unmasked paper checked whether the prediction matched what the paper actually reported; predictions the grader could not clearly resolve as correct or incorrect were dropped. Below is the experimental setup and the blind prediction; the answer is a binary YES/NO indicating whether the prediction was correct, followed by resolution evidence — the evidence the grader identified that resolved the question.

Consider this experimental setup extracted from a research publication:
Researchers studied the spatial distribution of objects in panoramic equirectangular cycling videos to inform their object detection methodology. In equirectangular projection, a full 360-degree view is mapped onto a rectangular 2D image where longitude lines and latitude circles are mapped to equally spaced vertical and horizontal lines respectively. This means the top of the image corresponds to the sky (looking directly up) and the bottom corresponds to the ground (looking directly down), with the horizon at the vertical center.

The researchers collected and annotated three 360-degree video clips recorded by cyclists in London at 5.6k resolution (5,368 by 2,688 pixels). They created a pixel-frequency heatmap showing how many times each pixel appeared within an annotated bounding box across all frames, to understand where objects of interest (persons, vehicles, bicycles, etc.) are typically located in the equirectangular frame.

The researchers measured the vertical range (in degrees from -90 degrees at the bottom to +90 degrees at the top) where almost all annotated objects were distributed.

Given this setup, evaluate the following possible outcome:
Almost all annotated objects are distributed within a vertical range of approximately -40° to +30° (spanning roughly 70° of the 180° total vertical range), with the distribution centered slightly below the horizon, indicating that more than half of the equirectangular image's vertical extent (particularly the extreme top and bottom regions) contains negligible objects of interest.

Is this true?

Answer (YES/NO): NO